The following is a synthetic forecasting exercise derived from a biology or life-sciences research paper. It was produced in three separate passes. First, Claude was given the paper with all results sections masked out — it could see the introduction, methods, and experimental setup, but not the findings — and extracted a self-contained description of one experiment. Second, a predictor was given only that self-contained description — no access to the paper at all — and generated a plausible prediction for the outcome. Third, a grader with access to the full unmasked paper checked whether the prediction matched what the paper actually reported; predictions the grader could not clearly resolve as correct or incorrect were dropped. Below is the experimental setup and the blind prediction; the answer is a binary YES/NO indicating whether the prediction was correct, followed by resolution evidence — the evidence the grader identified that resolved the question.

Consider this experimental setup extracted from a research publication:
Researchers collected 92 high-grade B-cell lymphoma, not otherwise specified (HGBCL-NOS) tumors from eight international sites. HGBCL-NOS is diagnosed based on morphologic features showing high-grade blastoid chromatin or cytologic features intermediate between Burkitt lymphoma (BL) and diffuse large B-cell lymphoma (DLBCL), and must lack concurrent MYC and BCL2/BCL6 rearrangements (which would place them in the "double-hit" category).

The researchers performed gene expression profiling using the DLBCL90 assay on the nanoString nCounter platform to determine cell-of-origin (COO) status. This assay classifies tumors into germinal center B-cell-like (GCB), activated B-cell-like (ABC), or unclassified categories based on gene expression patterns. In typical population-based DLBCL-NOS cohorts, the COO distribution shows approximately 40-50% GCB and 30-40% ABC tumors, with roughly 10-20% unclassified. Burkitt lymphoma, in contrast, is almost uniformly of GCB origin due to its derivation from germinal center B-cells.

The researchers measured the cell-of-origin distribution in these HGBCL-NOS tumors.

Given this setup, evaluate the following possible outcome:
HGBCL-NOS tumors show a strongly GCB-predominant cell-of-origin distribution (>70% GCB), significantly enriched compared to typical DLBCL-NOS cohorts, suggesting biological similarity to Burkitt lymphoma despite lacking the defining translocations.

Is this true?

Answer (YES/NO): NO